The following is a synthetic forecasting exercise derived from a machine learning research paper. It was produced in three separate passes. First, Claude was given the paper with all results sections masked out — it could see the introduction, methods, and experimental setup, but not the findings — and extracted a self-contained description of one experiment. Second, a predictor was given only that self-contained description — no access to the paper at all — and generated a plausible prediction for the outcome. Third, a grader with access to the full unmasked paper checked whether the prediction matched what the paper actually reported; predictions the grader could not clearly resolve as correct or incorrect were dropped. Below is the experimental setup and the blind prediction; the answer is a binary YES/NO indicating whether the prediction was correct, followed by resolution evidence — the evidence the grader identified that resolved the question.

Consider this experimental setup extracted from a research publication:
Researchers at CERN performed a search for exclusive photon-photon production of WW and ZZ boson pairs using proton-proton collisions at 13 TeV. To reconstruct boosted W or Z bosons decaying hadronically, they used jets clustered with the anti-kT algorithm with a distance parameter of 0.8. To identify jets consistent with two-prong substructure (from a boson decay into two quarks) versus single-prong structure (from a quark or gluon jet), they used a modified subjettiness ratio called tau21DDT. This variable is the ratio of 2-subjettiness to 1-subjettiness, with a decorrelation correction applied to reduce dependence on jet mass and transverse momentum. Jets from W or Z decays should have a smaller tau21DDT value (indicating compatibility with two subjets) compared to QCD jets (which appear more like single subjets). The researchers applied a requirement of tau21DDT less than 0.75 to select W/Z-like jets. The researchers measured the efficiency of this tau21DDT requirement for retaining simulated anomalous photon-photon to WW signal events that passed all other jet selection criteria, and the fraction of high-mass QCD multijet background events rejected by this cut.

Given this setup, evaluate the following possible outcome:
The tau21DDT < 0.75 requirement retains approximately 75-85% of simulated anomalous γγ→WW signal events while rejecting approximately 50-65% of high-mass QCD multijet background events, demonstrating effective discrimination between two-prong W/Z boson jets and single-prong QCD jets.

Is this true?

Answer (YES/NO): YES